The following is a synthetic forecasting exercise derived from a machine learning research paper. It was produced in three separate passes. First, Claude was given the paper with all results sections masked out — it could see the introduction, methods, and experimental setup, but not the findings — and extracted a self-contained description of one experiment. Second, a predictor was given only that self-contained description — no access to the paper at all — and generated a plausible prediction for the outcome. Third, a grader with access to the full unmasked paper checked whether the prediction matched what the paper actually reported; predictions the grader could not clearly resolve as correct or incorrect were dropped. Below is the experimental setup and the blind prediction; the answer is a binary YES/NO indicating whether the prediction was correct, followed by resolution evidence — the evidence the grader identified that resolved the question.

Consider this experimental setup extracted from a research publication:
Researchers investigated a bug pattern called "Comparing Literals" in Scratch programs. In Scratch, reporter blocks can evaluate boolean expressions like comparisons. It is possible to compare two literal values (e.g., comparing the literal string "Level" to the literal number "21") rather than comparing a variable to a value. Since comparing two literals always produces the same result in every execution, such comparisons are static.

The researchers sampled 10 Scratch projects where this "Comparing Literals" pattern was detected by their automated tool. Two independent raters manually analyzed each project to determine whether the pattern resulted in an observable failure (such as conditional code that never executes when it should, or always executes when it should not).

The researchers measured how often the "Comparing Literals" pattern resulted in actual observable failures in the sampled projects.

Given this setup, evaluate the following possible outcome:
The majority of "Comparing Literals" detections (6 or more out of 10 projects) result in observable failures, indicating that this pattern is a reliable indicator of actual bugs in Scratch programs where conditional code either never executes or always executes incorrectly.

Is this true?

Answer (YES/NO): NO